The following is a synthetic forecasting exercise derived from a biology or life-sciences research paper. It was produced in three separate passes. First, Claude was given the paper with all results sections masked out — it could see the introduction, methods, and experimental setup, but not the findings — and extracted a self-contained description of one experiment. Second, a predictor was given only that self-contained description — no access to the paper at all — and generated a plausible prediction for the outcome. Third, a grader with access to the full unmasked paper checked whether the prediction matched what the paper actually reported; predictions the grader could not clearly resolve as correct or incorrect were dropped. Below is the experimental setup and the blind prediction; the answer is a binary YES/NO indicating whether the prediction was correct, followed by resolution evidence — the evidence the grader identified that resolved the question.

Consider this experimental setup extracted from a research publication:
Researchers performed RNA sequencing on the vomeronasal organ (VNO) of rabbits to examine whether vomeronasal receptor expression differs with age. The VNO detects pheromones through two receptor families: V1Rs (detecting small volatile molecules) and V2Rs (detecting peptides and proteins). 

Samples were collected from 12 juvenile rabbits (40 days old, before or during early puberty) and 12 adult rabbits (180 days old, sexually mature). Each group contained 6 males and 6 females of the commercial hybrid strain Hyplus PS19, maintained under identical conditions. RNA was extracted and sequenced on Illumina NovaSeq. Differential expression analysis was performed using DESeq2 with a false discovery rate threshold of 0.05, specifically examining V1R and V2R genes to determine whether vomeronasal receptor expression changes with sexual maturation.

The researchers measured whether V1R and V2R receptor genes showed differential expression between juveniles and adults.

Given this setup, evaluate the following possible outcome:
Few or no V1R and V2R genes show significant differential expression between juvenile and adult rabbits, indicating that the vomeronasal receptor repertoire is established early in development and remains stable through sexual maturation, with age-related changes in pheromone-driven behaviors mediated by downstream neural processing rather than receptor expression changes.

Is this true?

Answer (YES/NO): NO